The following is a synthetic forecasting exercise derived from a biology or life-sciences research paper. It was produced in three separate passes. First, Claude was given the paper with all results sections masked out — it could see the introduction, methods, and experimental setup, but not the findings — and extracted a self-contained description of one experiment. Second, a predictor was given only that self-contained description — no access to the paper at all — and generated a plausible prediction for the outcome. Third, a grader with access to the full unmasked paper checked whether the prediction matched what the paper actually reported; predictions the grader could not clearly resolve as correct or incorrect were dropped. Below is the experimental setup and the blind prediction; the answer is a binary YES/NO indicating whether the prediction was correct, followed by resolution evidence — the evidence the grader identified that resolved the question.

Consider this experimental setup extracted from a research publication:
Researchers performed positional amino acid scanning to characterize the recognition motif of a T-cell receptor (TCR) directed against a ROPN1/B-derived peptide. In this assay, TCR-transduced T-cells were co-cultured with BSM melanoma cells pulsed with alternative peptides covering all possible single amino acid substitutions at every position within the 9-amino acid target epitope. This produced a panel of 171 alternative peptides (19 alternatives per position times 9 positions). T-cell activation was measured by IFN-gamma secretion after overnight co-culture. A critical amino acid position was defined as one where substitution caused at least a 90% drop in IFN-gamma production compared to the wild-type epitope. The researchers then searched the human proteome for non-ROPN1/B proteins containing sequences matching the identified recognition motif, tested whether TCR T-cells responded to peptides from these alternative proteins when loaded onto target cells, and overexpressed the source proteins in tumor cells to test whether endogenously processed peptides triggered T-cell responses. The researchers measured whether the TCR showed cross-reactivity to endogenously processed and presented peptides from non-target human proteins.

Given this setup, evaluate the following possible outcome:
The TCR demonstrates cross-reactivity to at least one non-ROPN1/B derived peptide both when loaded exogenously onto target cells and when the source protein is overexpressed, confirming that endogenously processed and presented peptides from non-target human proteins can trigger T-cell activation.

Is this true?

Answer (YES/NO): NO